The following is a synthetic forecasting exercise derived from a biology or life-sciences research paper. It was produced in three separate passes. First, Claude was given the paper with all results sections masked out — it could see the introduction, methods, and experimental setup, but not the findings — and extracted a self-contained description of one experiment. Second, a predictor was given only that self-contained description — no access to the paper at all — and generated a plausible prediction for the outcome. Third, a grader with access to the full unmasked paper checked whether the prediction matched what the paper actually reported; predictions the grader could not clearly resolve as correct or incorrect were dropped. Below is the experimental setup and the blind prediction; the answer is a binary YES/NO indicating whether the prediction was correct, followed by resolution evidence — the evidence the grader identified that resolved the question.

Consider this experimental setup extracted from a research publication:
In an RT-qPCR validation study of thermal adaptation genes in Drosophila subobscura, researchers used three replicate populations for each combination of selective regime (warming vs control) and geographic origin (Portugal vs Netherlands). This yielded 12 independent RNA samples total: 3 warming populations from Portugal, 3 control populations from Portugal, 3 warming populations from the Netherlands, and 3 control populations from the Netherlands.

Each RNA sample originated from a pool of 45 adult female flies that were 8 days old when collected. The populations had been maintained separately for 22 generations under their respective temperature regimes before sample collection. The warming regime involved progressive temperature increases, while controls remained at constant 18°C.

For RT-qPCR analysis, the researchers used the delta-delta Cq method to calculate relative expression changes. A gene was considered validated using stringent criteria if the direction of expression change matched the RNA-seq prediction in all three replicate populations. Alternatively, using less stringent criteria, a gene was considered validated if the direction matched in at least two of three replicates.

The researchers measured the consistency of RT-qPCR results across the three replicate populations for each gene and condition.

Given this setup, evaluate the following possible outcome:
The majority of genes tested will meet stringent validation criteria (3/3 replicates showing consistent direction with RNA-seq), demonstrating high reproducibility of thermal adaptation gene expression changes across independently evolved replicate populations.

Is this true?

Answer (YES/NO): NO